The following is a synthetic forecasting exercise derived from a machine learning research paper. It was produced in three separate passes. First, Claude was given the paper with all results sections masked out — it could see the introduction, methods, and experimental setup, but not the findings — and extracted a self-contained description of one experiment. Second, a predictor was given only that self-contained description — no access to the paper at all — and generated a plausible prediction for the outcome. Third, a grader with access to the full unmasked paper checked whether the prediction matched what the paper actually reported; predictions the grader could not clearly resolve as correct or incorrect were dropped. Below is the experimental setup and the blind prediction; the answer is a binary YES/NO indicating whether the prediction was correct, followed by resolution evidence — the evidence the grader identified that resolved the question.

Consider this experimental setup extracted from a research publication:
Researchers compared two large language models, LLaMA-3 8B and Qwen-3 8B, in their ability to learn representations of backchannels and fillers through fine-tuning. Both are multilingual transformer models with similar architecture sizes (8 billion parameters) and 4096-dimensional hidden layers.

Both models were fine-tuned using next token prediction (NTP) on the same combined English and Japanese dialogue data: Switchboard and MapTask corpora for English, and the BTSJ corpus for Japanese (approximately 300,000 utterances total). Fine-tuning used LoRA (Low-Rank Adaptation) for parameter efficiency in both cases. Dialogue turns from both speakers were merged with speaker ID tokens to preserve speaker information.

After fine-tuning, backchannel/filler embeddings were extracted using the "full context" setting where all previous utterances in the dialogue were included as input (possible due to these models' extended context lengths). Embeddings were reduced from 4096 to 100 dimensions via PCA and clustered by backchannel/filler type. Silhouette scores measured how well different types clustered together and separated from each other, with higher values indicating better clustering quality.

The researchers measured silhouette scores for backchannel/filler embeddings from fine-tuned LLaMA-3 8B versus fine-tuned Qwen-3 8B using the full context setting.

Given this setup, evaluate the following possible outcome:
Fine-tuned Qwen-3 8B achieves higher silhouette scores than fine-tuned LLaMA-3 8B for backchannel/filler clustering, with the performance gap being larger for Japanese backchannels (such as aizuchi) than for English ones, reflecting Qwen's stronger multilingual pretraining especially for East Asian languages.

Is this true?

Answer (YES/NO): NO